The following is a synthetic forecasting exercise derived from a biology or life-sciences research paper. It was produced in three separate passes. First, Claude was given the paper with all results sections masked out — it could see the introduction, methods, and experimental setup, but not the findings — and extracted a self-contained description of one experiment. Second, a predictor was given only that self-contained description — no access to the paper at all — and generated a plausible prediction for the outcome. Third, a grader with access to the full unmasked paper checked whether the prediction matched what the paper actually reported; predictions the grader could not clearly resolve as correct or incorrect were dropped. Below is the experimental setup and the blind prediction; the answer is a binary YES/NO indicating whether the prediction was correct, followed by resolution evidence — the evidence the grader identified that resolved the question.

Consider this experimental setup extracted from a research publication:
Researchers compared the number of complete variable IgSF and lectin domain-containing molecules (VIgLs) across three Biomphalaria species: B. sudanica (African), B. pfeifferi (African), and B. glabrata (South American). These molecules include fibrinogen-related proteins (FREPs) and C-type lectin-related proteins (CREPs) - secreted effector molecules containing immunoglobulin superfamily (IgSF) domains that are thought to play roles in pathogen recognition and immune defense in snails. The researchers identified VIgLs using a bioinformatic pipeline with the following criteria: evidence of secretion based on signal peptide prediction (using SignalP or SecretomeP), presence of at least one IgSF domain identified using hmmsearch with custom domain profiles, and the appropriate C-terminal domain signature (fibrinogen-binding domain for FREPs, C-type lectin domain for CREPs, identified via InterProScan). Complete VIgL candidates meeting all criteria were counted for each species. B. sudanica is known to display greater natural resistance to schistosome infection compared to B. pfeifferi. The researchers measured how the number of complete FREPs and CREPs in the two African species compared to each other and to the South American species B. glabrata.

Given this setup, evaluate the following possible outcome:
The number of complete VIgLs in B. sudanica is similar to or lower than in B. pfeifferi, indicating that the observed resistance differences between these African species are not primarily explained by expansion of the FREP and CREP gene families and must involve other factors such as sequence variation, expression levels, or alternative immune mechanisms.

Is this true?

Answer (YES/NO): YES